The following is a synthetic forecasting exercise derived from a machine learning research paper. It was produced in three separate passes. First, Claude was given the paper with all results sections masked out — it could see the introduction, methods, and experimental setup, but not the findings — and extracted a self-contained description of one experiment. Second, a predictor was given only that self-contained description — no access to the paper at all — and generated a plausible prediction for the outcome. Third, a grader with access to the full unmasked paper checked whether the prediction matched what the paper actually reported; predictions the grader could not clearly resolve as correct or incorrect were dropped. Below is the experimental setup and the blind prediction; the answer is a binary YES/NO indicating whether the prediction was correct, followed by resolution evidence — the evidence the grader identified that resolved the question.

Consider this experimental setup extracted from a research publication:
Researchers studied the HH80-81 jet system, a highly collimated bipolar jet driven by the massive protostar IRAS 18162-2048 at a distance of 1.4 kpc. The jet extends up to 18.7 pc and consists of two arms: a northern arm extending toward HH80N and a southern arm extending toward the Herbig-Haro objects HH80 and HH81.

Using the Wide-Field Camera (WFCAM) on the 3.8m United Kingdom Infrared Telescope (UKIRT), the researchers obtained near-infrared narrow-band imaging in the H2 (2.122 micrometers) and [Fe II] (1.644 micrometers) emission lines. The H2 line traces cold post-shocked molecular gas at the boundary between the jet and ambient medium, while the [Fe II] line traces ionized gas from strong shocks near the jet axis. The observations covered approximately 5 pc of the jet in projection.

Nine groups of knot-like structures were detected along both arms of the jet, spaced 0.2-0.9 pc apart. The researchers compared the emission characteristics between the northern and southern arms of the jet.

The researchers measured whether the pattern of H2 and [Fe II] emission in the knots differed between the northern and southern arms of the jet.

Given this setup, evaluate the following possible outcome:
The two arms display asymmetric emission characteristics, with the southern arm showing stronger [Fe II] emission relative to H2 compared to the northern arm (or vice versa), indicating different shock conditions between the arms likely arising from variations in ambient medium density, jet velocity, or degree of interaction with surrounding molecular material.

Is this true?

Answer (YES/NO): NO